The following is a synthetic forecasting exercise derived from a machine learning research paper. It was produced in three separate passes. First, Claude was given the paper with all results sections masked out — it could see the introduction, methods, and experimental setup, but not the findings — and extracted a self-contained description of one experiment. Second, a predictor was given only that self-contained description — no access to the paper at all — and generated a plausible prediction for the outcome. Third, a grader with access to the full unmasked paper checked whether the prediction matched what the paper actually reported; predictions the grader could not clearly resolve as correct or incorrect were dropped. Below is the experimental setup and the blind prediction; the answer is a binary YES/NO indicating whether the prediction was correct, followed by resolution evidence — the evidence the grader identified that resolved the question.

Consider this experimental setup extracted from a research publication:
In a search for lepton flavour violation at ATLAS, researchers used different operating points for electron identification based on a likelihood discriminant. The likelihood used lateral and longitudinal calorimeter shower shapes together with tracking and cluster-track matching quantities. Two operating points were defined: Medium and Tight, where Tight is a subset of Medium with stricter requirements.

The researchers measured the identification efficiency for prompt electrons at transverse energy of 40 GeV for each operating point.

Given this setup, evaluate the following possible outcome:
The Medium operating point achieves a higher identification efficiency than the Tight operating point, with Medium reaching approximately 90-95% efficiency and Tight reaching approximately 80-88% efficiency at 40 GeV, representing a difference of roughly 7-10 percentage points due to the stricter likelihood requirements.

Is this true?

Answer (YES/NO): NO